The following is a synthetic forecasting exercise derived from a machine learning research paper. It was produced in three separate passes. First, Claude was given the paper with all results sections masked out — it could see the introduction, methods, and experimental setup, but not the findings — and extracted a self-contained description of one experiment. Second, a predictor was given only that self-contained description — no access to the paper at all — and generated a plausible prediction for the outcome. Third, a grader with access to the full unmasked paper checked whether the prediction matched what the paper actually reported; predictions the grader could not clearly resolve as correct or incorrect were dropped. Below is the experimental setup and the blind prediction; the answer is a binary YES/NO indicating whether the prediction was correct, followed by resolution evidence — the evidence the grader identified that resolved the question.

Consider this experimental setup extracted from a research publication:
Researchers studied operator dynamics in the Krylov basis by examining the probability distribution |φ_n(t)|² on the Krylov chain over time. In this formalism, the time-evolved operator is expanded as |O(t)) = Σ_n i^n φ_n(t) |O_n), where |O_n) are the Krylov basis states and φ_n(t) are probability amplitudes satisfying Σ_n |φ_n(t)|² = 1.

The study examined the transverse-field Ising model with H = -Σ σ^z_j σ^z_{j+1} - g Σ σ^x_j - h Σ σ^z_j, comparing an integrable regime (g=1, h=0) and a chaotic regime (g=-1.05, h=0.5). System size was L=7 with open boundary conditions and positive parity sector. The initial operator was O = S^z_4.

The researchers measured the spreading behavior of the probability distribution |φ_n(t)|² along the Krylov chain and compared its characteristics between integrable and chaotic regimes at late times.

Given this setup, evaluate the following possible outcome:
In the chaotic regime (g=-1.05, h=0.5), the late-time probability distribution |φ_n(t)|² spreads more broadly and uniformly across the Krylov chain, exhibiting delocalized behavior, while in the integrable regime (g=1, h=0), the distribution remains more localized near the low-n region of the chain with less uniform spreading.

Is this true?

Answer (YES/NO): YES